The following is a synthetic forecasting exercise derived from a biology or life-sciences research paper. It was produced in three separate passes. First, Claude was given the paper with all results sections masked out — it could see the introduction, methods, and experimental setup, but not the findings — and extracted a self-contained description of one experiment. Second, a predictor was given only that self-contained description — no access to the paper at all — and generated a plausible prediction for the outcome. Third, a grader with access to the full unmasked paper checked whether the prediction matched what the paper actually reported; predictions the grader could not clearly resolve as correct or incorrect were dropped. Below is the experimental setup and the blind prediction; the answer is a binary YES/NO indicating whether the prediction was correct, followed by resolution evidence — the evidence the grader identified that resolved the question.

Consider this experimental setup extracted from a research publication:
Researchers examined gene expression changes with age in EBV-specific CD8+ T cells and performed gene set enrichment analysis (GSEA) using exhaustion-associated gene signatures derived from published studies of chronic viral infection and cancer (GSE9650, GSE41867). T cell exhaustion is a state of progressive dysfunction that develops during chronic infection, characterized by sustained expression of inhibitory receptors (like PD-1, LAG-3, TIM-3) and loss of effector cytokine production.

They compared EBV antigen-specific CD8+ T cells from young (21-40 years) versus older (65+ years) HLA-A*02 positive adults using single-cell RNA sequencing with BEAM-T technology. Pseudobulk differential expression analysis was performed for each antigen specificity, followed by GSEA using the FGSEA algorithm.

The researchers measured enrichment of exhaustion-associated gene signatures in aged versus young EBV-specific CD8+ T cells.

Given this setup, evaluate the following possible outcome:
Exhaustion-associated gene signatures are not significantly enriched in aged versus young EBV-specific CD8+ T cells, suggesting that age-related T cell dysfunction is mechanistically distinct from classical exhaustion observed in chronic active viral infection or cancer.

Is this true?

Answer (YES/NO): YES